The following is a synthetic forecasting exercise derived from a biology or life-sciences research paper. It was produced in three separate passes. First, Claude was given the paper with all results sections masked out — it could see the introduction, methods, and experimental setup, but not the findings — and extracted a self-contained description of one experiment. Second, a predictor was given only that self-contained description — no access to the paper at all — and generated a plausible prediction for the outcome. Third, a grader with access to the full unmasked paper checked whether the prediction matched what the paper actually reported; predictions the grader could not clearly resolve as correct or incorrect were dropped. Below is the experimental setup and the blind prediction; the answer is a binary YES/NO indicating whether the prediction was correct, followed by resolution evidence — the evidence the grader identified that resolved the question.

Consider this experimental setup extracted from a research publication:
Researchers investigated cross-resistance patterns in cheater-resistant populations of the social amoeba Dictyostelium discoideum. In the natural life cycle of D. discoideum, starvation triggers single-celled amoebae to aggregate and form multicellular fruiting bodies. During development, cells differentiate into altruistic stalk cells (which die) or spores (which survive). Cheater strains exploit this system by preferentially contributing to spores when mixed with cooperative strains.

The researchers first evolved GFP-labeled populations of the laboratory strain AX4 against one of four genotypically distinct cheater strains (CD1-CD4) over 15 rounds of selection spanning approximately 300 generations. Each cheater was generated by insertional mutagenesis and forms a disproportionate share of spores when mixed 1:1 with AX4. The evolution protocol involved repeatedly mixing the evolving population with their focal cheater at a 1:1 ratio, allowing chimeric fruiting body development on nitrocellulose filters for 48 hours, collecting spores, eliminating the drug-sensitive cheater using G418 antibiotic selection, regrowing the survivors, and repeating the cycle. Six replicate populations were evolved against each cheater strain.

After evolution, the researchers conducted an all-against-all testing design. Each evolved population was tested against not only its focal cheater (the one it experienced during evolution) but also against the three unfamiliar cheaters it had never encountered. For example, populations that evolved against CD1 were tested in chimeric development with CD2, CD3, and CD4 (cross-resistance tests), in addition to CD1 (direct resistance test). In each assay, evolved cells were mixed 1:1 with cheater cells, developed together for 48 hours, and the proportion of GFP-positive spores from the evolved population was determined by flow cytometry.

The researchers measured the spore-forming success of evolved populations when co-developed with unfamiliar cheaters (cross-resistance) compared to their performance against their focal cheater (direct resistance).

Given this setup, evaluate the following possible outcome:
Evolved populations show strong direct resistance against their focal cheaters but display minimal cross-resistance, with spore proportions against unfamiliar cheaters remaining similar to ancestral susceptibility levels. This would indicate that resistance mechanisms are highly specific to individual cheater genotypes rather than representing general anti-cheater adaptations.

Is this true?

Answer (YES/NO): NO